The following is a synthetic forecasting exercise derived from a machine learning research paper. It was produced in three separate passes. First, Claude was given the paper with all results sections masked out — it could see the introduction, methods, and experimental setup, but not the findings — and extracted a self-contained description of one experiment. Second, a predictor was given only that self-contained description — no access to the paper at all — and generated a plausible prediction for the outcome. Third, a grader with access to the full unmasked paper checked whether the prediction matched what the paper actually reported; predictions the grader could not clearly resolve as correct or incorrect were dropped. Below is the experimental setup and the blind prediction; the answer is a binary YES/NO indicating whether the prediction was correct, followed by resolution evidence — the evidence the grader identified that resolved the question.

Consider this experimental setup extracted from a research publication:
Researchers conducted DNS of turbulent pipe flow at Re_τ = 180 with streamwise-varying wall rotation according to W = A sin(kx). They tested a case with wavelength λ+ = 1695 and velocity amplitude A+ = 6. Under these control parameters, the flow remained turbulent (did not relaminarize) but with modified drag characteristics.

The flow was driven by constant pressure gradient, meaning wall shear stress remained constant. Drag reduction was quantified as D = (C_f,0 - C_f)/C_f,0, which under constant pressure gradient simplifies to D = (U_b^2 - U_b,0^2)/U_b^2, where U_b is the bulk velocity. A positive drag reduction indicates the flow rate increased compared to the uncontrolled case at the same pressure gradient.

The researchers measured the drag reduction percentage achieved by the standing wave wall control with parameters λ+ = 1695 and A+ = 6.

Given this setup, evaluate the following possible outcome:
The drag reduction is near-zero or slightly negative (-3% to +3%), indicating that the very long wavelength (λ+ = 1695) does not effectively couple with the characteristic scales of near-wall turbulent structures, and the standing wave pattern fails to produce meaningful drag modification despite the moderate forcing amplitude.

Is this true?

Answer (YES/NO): NO